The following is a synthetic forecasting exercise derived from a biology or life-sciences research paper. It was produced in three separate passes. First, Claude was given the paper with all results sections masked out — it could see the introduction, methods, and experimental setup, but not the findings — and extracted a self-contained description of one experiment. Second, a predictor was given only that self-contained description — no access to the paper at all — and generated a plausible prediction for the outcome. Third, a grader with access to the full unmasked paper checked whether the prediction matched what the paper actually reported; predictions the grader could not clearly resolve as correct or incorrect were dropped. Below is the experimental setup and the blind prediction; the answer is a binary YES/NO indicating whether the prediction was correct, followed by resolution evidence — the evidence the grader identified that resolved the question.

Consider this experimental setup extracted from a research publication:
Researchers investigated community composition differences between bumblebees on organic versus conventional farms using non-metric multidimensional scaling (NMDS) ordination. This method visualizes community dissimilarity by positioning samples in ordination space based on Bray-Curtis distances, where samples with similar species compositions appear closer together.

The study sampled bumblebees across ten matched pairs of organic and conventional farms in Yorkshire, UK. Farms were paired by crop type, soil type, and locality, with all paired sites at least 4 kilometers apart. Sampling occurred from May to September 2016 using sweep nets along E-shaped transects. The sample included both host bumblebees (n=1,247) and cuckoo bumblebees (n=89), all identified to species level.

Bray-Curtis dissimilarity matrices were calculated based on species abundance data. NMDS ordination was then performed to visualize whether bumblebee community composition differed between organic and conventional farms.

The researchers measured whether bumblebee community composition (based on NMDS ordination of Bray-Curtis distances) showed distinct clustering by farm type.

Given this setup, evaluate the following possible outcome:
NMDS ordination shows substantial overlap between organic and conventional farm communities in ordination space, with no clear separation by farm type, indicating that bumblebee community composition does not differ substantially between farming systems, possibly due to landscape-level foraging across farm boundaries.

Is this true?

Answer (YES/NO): YES